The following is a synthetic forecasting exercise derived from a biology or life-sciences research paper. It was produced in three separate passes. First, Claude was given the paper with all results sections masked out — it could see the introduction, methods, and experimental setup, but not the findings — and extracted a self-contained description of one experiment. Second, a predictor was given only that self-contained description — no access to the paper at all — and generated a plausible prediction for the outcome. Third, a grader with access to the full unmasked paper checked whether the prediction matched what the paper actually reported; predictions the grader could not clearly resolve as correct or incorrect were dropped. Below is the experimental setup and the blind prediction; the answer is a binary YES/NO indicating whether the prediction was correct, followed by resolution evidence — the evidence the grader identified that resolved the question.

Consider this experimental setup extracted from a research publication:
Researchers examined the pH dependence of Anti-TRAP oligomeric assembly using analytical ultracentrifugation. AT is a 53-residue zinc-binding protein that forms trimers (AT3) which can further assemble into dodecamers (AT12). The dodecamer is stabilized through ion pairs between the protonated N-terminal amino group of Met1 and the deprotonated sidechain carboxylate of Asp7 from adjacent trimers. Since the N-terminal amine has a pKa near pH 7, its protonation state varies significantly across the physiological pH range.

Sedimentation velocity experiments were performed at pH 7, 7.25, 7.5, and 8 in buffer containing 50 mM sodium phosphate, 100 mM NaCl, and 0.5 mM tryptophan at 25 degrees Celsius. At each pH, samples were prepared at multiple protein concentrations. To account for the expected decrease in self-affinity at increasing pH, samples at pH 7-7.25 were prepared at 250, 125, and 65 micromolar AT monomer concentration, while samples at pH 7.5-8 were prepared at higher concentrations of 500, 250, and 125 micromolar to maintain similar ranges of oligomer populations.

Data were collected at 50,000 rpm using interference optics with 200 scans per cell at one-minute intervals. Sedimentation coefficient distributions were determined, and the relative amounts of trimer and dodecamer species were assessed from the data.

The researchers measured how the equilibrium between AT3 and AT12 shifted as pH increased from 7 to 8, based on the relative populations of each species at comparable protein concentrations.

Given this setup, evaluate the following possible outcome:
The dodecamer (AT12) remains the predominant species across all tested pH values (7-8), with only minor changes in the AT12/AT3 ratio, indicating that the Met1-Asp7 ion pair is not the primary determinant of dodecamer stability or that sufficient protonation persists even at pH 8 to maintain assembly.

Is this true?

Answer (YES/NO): NO